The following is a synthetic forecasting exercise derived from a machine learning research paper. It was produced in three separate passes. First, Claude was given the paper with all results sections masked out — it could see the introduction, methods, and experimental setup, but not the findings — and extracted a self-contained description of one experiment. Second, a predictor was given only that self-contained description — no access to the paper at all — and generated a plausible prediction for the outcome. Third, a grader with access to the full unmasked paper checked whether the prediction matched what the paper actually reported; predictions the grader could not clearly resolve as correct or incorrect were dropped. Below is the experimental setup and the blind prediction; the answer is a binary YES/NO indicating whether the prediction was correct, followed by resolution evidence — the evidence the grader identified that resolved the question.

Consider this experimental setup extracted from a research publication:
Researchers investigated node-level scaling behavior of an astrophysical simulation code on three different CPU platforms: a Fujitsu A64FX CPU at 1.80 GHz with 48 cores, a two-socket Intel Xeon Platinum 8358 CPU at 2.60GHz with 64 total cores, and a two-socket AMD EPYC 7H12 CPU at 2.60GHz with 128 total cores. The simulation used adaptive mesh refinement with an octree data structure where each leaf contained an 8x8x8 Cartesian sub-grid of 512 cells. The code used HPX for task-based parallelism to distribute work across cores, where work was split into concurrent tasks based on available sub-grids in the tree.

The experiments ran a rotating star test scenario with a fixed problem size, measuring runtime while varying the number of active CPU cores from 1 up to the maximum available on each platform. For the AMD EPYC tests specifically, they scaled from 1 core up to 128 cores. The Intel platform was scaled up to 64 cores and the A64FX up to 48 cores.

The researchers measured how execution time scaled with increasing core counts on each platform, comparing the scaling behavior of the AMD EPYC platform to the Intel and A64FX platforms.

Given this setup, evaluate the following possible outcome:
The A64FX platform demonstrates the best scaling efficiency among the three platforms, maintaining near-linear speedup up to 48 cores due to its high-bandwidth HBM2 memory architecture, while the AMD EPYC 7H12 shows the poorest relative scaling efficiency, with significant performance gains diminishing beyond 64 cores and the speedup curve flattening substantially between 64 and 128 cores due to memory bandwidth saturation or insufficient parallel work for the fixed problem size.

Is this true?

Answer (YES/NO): NO